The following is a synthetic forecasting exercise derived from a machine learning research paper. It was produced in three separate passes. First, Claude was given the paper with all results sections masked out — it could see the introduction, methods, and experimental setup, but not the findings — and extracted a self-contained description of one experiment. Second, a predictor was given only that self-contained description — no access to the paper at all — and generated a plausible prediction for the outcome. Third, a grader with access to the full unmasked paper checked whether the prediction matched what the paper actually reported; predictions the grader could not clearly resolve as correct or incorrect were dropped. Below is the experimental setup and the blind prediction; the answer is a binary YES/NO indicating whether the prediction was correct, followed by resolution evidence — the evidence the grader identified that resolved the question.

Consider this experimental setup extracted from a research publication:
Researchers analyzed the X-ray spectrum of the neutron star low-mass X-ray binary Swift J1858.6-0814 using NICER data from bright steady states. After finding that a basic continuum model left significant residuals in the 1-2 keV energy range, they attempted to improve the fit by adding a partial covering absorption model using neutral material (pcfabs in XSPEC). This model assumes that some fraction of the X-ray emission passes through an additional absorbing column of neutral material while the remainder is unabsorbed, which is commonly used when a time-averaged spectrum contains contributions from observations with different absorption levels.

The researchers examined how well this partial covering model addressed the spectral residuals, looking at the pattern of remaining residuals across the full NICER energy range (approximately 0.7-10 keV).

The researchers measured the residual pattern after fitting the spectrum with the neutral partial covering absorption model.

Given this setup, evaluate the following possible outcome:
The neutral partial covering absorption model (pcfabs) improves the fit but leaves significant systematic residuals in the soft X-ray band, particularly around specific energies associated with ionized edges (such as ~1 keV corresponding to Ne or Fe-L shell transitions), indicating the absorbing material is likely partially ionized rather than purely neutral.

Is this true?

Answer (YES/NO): NO